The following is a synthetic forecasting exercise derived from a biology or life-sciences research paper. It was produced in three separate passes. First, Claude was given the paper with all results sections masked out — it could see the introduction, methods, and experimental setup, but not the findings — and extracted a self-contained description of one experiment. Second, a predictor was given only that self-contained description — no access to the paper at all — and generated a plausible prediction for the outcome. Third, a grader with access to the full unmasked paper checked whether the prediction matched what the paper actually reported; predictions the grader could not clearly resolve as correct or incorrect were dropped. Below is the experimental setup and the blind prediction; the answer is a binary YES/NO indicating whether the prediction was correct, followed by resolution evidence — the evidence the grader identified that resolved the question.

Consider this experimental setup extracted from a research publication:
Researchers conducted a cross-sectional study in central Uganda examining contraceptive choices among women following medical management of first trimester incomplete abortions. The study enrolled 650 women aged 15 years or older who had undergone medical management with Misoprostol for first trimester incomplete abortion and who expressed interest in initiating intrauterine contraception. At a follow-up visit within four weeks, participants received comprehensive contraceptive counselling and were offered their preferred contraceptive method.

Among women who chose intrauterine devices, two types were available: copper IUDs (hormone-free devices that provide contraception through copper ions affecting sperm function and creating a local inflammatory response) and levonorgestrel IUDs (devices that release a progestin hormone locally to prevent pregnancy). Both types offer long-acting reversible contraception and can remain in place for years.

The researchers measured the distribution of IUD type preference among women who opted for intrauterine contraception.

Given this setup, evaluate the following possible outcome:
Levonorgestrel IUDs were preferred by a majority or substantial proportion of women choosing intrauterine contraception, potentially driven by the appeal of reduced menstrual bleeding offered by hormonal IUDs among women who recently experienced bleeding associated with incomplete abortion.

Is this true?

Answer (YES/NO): NO